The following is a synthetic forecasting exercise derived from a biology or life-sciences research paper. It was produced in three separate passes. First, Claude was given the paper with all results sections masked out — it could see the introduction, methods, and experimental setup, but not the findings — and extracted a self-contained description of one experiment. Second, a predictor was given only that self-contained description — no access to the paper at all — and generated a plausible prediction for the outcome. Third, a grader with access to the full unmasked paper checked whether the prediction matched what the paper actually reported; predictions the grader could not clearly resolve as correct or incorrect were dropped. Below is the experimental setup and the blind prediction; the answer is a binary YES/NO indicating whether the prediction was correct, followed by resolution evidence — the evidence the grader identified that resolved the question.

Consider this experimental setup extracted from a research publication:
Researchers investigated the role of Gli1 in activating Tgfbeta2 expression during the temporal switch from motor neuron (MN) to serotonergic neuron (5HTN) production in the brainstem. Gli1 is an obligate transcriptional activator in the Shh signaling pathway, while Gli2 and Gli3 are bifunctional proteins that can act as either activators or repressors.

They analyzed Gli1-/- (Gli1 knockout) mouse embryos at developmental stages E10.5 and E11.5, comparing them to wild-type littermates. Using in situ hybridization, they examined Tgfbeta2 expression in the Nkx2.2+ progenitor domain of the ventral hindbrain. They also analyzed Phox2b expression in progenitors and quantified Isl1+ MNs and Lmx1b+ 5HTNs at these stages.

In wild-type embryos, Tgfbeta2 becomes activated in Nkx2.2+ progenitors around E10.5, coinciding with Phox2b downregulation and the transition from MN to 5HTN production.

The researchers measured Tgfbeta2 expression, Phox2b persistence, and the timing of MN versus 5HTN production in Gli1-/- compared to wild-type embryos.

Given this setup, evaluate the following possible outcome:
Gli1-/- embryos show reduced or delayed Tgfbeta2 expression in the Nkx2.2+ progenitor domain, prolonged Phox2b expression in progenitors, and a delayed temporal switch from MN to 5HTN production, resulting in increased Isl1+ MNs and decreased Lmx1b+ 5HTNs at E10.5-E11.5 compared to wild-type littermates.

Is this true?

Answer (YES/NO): YES